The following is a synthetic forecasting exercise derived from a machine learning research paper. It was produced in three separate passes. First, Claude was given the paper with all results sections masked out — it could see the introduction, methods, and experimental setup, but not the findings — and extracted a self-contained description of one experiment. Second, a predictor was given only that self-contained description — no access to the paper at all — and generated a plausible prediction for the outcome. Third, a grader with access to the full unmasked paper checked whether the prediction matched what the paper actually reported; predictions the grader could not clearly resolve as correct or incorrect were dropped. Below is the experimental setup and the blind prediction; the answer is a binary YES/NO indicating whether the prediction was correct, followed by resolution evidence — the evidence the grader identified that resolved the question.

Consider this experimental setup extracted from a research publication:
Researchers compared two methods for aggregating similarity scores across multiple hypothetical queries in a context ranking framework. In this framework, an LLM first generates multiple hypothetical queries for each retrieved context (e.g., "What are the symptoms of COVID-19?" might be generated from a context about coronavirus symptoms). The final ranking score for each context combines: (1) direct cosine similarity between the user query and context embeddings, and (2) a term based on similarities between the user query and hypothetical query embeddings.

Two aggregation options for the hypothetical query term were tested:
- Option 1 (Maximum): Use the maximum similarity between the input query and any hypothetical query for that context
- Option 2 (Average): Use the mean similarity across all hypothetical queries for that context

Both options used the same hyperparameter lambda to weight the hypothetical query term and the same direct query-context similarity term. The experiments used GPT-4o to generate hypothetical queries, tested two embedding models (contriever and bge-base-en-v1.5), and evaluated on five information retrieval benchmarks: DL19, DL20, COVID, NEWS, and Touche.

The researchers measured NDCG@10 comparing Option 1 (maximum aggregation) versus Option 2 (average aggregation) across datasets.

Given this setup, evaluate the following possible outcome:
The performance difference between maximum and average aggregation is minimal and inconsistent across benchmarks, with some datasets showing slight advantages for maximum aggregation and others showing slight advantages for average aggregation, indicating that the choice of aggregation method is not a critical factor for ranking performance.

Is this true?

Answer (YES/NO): NO